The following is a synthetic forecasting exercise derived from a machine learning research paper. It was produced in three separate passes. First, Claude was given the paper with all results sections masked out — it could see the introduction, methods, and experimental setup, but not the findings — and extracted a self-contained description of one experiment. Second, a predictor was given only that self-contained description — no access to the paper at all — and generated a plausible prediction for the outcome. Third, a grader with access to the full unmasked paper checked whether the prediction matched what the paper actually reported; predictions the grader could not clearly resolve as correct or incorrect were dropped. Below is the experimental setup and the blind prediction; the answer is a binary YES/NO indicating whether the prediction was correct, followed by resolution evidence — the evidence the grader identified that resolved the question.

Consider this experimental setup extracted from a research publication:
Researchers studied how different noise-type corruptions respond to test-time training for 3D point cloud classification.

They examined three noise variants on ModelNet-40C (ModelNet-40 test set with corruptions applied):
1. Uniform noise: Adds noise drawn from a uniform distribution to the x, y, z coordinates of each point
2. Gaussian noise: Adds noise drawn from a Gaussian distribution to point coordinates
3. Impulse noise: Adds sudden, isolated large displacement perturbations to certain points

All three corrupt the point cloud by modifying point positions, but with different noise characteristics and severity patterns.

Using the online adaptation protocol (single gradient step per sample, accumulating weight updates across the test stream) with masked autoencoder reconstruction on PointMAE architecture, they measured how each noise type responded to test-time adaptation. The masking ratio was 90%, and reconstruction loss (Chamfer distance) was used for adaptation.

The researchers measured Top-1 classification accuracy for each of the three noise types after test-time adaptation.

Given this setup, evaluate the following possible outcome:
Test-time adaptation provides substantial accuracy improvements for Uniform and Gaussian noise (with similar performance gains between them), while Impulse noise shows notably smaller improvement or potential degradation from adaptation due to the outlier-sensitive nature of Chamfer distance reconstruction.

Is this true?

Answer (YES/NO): NO